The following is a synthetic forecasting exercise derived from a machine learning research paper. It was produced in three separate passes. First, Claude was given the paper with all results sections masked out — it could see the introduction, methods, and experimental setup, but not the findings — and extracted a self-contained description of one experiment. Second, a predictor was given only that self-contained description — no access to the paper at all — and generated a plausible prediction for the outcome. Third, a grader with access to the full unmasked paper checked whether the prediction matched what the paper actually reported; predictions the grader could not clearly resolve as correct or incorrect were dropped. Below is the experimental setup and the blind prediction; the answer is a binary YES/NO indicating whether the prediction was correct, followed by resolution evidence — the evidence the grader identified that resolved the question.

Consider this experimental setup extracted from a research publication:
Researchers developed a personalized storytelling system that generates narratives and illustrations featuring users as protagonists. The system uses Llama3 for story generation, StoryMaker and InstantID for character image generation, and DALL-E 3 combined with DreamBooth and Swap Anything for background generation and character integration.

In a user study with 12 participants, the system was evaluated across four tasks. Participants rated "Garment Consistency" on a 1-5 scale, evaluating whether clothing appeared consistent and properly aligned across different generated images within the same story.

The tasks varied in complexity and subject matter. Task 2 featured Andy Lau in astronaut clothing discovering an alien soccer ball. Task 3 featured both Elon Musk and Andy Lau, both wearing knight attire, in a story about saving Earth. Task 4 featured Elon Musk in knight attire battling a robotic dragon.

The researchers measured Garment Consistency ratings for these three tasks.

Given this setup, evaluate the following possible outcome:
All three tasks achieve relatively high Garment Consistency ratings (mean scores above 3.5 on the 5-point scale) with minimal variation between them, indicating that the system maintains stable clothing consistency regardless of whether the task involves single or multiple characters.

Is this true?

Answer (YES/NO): NO